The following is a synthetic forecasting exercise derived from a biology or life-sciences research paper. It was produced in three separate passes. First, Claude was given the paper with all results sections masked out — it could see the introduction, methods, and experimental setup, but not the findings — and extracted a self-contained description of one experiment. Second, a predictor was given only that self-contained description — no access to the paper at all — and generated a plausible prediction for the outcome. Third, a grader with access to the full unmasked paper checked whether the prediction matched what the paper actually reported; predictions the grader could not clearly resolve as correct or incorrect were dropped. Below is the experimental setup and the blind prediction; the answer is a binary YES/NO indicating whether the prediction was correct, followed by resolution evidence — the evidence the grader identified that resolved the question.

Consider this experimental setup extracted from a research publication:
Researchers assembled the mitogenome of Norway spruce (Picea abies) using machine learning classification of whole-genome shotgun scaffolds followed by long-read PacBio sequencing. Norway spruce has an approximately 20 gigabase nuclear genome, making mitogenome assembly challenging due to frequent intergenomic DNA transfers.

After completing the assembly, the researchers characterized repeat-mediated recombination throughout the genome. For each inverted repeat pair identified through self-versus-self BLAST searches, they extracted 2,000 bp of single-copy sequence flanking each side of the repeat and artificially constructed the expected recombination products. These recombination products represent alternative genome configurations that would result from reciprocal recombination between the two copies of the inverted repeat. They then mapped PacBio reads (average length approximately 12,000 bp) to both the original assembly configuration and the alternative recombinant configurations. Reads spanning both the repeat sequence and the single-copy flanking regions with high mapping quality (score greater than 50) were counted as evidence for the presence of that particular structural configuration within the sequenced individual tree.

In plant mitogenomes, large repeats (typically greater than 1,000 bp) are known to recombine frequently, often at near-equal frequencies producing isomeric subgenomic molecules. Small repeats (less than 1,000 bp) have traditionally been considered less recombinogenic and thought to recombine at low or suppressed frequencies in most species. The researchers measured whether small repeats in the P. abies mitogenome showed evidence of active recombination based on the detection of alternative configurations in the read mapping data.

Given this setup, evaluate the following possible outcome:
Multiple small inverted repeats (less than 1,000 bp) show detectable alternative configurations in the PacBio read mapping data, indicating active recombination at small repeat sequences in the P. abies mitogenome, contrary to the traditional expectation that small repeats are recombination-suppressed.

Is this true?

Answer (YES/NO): YES